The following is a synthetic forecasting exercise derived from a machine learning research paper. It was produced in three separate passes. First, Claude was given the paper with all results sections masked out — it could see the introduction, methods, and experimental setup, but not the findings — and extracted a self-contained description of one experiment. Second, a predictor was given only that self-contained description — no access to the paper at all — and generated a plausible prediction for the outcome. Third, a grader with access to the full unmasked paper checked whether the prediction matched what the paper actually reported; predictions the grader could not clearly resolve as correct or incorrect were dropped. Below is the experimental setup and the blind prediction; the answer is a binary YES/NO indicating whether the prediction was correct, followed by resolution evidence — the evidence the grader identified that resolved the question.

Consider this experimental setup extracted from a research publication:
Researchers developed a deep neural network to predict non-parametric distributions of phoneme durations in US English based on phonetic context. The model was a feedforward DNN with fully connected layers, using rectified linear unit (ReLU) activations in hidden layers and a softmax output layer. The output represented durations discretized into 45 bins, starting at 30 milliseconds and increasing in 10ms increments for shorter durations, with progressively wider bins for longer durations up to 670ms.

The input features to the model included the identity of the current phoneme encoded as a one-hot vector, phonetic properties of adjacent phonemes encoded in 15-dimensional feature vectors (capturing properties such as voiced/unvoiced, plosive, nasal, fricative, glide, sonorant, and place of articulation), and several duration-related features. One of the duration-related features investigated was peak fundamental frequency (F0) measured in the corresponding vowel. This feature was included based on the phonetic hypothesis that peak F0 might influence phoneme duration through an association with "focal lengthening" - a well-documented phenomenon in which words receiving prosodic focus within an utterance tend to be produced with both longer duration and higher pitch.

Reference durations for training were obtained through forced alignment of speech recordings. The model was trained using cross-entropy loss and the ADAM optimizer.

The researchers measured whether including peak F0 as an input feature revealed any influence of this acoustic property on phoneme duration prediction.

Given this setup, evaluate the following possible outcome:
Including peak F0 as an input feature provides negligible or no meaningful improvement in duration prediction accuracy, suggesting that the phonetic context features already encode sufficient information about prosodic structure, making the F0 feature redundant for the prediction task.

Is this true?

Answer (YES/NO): YES